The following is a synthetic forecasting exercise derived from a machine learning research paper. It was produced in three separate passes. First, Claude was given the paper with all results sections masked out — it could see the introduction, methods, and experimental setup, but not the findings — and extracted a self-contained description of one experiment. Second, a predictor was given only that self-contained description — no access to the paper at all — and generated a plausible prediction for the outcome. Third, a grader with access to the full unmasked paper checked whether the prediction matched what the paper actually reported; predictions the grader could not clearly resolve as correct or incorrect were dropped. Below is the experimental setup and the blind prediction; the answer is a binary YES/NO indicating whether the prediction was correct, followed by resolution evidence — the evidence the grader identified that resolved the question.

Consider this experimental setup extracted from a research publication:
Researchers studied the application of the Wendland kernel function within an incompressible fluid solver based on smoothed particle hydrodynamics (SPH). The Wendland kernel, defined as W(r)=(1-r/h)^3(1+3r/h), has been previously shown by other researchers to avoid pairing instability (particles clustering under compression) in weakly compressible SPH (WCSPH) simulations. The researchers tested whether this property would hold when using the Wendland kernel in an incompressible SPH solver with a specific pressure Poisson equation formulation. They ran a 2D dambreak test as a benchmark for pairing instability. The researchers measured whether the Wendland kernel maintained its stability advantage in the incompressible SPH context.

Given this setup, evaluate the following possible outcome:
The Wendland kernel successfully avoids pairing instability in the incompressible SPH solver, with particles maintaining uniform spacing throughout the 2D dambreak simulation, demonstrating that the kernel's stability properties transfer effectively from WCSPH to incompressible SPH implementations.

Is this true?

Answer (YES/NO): NO